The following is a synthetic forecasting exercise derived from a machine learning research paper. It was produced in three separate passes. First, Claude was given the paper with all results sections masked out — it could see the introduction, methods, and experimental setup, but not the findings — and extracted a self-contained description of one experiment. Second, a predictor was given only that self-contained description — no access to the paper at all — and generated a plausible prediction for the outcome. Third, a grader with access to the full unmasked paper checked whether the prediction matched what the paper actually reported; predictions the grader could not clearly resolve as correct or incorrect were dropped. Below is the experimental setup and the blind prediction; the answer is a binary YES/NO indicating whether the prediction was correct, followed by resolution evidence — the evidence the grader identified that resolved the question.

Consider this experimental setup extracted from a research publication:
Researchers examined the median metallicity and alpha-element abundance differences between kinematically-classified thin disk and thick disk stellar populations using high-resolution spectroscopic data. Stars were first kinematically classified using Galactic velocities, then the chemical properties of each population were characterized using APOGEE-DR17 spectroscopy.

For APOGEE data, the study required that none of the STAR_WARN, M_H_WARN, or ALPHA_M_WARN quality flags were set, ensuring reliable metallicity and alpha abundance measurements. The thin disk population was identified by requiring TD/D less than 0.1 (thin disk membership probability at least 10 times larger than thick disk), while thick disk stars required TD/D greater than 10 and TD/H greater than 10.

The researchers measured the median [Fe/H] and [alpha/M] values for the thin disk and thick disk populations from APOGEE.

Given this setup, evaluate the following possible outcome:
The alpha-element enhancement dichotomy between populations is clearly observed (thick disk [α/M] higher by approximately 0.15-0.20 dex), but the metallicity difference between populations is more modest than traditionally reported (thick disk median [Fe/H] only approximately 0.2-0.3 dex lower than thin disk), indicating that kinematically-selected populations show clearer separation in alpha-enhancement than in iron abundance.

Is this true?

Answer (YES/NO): NO